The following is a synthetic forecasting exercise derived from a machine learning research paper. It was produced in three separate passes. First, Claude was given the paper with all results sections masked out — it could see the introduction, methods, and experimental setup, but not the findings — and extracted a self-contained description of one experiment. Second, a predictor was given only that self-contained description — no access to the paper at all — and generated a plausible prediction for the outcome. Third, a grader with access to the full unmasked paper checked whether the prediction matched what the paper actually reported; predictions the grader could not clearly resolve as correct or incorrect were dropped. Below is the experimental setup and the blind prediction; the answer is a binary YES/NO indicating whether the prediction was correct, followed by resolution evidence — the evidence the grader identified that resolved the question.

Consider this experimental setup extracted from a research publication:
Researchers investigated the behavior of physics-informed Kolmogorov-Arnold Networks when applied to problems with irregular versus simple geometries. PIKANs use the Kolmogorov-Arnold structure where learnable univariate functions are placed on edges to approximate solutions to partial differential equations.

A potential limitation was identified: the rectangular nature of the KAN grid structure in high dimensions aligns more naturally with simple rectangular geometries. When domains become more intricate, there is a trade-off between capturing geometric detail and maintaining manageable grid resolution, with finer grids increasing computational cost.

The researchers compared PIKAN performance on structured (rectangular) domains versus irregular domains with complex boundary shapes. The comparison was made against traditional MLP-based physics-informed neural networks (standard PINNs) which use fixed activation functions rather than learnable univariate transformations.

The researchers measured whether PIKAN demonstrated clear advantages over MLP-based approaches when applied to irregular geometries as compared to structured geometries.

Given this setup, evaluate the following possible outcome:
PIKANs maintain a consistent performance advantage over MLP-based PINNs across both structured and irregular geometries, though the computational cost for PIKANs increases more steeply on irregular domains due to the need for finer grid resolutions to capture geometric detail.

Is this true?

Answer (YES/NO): NO